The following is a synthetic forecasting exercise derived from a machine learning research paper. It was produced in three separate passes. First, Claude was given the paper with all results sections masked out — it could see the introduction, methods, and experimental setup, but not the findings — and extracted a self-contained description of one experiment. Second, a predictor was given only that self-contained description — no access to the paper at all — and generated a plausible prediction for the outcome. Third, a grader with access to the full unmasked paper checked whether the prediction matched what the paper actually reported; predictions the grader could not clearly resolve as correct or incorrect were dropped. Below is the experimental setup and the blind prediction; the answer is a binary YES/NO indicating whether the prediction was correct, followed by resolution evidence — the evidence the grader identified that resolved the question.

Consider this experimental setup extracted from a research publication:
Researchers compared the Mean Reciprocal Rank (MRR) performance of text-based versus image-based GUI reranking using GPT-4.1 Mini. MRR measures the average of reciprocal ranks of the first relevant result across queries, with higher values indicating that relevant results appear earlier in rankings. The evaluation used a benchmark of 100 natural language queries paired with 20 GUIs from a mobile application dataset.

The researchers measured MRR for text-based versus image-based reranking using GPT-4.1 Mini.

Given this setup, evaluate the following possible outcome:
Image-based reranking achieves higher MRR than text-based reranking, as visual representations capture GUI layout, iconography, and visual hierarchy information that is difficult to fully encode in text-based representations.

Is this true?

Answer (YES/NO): YES